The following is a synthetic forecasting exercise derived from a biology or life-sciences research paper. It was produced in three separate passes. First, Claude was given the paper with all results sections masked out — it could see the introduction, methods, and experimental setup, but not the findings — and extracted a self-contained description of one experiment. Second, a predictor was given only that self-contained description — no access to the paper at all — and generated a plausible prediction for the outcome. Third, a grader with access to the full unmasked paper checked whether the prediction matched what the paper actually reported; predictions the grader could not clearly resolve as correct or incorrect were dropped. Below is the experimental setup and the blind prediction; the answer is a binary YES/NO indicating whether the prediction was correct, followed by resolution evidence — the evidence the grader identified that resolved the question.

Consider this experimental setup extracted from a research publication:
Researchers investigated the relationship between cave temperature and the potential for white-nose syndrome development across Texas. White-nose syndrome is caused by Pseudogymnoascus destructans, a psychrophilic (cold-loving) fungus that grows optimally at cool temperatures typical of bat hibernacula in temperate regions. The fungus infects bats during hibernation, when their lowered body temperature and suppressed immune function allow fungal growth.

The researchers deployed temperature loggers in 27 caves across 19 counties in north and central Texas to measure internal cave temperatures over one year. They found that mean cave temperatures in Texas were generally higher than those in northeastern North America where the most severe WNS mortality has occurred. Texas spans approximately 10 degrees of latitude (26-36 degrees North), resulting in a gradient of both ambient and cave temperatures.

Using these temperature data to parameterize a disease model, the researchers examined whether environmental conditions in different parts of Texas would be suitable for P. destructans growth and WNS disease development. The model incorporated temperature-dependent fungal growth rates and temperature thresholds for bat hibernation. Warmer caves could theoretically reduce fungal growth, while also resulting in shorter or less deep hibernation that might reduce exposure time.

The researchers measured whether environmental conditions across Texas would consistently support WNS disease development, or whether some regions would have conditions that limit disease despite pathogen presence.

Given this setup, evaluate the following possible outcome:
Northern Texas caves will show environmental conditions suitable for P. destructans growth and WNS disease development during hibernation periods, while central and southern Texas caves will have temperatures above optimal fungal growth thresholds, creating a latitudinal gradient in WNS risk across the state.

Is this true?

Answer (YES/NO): YES